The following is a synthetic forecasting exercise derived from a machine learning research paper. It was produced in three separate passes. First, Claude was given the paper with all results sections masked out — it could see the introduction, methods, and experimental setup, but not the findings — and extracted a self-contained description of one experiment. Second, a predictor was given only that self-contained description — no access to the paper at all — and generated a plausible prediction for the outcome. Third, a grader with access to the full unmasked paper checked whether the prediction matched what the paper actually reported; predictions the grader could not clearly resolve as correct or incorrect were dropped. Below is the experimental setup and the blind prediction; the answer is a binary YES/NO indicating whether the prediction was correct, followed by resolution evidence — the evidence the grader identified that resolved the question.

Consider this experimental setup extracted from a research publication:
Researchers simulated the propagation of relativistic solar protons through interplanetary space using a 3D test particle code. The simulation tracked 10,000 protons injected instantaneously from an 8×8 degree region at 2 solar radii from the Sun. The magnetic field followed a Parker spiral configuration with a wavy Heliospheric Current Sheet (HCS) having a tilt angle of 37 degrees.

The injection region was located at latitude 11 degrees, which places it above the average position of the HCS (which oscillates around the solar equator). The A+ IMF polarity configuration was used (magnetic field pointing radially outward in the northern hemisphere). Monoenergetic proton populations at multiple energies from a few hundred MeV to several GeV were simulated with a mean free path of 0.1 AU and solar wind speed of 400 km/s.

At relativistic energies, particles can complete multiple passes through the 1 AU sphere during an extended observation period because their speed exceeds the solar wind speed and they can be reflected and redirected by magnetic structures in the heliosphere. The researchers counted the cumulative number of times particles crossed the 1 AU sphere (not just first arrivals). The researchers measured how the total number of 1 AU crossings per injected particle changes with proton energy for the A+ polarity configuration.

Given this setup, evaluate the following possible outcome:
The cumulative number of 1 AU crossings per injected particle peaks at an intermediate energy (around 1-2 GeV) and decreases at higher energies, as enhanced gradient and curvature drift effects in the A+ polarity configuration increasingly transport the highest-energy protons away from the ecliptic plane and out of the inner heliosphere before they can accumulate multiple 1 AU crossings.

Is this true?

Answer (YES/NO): NO